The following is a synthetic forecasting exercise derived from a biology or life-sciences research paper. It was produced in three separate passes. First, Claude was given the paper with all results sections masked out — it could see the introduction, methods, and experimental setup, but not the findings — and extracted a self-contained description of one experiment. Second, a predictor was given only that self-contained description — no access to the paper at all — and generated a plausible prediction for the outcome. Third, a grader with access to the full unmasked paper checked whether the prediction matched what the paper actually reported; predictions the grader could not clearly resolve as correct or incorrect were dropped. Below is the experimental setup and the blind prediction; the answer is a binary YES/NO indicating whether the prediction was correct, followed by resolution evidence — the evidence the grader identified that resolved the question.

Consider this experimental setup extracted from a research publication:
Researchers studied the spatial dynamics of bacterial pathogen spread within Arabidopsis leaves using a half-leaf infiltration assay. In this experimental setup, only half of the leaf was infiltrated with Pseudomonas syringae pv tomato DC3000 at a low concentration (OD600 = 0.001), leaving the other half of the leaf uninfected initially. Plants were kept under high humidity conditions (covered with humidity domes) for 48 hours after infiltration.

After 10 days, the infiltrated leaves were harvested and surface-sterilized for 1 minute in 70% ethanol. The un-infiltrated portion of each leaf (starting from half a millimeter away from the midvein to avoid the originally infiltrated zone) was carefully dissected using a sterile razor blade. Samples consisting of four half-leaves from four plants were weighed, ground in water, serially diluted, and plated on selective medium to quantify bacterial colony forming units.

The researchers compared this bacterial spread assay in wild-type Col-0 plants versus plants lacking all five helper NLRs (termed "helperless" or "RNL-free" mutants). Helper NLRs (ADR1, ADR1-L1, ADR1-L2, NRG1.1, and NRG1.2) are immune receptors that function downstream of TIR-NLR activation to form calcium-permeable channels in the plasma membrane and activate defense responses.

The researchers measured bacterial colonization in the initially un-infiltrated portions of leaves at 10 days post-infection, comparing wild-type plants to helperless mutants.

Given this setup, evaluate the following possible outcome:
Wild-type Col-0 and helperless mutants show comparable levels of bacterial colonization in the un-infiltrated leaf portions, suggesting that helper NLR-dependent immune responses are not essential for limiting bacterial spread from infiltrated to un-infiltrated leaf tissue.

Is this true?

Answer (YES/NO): NO